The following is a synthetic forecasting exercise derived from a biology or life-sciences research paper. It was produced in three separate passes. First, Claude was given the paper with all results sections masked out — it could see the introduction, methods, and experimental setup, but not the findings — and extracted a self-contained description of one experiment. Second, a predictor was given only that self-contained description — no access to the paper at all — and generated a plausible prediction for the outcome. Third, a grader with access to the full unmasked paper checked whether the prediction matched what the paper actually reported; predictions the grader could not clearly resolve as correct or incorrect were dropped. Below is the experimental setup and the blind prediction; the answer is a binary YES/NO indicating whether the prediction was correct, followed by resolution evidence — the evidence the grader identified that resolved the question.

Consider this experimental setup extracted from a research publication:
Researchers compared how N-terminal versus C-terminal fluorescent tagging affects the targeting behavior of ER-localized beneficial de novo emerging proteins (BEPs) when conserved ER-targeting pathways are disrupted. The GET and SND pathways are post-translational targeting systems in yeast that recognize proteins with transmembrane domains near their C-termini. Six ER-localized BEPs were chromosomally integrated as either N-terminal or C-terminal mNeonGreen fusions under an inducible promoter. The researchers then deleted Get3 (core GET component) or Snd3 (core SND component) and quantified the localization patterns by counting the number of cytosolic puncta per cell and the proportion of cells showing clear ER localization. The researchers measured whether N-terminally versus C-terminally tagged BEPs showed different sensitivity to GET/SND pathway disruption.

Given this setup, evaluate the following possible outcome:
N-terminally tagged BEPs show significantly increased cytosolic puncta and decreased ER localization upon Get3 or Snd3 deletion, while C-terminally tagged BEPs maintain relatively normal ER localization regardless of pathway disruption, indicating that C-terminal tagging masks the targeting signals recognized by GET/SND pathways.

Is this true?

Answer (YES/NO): NO